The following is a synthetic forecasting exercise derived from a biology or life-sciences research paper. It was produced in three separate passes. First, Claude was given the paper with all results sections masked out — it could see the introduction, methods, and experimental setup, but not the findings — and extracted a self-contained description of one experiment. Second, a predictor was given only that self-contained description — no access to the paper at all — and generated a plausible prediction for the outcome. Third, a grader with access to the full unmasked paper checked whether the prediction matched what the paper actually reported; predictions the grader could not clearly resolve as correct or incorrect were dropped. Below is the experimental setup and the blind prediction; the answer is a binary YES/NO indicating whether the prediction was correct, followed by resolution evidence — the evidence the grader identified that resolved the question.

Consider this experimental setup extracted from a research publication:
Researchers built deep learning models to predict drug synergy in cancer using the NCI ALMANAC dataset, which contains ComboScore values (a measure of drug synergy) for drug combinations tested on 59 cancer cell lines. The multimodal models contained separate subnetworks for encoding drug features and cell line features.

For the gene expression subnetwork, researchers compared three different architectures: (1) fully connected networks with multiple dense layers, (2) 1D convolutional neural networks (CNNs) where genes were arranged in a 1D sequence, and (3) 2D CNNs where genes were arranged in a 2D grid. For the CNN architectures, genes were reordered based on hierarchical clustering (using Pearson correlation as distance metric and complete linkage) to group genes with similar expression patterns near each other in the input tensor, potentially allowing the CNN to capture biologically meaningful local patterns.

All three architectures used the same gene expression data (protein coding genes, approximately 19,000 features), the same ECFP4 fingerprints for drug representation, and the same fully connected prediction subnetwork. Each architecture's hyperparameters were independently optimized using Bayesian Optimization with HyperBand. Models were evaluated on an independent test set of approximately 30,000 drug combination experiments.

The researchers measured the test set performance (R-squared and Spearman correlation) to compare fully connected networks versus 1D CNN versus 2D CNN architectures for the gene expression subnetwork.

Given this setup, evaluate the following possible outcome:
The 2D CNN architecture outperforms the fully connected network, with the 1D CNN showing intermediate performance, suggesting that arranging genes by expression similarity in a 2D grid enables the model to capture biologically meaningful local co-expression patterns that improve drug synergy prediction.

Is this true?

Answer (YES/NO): NO